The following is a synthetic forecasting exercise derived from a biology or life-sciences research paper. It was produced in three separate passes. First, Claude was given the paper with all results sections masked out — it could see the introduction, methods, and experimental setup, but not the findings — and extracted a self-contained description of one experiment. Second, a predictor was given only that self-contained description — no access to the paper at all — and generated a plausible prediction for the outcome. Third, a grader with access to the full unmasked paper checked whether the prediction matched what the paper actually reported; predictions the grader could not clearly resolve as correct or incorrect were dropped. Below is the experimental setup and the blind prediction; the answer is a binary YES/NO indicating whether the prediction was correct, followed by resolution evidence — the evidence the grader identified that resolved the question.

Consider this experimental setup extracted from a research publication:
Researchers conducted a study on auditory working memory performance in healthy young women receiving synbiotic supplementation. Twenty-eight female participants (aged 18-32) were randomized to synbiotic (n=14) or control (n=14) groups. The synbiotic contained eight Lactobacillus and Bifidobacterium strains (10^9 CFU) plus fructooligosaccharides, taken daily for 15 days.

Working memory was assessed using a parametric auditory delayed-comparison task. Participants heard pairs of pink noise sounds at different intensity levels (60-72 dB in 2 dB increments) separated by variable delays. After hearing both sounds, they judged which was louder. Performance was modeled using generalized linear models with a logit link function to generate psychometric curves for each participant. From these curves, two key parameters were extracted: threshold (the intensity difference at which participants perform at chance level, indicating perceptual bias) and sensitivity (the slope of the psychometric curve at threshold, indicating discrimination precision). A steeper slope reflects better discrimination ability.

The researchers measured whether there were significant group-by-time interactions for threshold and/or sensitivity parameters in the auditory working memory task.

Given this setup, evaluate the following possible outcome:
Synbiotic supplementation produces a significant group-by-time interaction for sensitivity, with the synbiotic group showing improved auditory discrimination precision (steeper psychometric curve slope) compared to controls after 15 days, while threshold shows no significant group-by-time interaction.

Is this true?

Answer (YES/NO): NO